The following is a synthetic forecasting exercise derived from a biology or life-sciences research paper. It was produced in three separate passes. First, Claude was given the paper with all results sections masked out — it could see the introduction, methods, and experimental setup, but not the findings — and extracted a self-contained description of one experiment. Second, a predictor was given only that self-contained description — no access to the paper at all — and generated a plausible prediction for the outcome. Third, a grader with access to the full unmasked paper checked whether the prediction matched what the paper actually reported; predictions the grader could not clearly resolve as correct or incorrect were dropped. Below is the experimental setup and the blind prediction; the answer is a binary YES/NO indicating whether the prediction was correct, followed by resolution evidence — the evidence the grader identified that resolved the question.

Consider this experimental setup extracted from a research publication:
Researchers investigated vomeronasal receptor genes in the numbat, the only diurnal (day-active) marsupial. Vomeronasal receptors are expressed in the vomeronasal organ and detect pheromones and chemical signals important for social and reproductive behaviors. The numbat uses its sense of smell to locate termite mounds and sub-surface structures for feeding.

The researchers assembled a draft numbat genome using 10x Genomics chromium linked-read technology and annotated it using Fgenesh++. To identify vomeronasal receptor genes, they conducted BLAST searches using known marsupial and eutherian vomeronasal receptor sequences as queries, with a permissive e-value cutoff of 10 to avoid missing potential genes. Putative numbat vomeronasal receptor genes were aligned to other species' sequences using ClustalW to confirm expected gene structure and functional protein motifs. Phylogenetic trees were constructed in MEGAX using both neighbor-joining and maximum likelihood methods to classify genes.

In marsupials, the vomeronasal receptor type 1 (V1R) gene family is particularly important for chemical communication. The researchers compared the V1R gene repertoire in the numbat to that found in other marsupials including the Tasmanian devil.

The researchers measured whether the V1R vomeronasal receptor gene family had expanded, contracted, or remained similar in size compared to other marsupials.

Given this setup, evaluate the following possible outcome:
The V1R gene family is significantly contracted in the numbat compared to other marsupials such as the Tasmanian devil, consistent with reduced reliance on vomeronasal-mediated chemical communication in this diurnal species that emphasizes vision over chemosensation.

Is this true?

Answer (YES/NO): NO